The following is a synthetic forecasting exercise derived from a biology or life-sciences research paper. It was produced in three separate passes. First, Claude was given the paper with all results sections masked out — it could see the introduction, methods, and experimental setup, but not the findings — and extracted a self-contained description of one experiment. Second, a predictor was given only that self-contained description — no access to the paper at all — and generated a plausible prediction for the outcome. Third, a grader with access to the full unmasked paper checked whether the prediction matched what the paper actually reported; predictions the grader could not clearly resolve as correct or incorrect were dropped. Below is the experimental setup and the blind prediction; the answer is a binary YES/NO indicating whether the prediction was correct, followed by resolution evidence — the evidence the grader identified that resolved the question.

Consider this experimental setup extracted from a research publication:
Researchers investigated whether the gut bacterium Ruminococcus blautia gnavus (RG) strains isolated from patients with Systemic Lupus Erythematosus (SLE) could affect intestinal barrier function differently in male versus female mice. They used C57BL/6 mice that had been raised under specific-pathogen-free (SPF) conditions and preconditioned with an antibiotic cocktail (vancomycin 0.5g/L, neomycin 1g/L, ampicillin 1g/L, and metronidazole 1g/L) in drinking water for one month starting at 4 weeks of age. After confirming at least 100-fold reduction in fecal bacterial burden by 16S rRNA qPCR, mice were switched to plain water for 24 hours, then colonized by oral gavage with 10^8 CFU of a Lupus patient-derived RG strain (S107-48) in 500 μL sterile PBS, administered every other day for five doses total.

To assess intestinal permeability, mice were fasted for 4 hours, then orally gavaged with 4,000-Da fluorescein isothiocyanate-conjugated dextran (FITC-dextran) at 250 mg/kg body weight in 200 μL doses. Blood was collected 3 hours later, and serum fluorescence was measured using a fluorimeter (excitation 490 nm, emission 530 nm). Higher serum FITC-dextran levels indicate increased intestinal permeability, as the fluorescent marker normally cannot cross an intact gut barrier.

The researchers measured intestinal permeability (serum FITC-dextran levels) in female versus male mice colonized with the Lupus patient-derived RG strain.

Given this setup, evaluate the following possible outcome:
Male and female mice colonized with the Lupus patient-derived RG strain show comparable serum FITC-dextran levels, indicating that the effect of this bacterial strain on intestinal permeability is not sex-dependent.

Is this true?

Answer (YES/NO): NO